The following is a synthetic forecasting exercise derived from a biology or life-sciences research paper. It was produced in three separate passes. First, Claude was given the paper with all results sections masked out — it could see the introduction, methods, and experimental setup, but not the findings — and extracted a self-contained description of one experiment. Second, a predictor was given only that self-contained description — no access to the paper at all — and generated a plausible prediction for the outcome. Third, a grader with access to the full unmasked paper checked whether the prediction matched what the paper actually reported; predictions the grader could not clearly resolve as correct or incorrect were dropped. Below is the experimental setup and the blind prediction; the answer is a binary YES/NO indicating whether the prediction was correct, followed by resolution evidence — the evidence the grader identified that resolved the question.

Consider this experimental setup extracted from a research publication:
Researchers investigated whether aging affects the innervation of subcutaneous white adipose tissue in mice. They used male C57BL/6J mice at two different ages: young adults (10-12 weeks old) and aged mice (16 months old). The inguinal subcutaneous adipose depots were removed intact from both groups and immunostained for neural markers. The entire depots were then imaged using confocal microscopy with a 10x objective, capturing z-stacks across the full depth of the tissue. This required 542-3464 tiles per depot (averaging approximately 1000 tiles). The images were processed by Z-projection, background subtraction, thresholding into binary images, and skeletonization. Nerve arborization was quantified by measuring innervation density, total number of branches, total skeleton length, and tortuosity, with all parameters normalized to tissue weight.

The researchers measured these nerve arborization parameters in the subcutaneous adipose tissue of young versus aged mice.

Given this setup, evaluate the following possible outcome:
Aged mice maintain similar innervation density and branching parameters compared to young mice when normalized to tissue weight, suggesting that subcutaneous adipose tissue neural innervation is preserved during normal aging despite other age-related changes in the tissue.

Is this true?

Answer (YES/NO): NO